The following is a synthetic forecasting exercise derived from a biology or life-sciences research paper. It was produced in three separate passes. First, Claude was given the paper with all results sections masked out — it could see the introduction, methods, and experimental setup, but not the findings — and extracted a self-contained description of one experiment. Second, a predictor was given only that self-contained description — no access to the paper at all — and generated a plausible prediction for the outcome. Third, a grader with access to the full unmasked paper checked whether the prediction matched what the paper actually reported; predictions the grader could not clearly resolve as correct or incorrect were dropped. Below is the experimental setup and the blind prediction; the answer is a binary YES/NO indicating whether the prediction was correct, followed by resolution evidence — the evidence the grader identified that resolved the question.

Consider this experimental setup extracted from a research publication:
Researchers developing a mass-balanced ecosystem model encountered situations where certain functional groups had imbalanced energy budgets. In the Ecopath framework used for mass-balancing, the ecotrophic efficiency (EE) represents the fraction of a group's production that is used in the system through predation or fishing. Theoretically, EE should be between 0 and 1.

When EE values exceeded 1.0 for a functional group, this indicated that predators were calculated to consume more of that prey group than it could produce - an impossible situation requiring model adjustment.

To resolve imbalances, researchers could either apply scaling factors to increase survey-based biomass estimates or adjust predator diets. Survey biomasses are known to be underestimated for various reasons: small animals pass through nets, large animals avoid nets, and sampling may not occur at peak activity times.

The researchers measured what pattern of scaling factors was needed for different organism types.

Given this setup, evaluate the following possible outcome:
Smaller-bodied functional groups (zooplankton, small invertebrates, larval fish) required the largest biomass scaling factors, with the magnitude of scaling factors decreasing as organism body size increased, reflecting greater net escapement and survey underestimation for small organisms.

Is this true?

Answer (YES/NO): NO